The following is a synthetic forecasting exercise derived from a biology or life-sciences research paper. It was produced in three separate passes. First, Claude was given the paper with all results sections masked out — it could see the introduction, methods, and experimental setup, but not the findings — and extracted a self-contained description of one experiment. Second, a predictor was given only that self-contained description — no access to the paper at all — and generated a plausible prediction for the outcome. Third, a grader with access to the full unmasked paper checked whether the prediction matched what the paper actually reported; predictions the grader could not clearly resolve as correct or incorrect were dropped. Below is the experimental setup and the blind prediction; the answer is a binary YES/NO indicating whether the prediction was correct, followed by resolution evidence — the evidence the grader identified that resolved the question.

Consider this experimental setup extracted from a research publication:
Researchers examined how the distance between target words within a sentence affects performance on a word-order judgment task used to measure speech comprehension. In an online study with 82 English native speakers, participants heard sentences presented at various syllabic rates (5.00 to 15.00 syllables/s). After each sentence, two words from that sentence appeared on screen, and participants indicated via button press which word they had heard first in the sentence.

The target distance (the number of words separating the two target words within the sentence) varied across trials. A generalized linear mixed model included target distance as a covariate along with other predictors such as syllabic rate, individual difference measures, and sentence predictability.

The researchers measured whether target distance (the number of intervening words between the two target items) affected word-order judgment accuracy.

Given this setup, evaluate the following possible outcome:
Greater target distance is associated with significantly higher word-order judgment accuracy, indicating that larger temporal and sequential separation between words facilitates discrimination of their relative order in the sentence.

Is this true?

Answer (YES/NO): YES